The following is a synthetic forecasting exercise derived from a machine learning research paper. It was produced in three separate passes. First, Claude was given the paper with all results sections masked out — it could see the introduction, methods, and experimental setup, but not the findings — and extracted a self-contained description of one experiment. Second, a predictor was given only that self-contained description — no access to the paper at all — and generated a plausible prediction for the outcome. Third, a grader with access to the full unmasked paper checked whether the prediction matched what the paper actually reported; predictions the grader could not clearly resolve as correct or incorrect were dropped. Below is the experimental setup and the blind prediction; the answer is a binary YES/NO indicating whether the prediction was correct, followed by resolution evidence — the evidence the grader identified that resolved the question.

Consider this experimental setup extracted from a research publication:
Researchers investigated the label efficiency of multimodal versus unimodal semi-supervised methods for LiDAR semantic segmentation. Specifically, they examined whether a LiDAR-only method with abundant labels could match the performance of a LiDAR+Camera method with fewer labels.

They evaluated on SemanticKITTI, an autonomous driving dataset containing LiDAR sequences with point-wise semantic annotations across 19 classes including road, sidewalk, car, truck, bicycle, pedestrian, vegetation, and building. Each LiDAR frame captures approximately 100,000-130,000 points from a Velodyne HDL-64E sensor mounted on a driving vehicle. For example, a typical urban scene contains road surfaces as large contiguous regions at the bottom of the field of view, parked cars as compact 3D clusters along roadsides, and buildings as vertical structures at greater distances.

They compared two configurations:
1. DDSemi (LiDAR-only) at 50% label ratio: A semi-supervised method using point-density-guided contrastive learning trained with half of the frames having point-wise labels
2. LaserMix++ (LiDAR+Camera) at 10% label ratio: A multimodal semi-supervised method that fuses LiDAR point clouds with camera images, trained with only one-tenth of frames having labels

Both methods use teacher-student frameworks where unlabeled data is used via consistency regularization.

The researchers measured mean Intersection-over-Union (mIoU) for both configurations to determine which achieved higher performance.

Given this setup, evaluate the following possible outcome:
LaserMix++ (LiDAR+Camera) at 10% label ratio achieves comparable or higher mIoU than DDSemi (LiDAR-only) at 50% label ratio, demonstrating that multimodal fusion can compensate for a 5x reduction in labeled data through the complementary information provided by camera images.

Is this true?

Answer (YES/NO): YES